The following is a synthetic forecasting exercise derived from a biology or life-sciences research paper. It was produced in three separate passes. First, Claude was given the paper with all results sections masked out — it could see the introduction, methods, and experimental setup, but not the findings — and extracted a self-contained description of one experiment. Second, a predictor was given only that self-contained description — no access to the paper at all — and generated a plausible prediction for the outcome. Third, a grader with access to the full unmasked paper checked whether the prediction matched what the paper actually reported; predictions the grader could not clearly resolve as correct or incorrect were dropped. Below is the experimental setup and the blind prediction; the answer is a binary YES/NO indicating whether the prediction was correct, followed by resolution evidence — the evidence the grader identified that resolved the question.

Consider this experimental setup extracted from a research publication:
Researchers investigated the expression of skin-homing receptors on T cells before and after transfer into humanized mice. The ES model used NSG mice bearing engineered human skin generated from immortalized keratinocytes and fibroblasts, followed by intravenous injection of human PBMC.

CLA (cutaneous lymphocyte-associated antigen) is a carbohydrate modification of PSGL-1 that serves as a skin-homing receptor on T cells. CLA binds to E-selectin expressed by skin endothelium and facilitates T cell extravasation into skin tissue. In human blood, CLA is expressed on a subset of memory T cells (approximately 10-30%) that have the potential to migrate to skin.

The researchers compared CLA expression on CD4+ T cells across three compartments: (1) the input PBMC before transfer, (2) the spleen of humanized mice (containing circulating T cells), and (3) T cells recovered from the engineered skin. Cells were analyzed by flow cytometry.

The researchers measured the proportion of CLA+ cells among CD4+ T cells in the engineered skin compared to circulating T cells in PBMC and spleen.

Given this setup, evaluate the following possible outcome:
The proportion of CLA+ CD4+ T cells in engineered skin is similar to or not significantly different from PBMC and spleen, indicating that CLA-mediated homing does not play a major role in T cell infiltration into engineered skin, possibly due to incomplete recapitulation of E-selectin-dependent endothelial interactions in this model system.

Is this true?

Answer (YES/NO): NO